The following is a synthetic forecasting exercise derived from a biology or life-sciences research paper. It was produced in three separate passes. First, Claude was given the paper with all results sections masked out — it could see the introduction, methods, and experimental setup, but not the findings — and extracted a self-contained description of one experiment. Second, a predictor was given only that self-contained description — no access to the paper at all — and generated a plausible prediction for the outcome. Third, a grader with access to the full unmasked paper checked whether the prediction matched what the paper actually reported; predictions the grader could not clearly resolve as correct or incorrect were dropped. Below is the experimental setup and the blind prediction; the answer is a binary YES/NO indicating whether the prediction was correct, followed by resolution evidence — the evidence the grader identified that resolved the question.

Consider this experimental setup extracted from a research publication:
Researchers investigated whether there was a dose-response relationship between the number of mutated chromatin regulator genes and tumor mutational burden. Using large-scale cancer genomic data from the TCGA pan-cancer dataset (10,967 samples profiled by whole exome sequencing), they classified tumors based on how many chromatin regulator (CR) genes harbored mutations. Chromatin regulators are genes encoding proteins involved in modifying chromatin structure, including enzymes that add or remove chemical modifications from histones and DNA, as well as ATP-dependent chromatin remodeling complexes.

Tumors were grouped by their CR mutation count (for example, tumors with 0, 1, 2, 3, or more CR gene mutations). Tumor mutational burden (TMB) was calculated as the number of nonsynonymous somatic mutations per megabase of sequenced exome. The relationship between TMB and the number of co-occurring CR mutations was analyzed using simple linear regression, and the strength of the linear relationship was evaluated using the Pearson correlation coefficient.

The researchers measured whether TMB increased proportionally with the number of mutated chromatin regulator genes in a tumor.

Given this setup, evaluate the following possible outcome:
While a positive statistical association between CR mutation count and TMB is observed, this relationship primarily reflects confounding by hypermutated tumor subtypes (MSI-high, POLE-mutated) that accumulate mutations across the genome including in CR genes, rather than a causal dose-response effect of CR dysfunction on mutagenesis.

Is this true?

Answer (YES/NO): NO